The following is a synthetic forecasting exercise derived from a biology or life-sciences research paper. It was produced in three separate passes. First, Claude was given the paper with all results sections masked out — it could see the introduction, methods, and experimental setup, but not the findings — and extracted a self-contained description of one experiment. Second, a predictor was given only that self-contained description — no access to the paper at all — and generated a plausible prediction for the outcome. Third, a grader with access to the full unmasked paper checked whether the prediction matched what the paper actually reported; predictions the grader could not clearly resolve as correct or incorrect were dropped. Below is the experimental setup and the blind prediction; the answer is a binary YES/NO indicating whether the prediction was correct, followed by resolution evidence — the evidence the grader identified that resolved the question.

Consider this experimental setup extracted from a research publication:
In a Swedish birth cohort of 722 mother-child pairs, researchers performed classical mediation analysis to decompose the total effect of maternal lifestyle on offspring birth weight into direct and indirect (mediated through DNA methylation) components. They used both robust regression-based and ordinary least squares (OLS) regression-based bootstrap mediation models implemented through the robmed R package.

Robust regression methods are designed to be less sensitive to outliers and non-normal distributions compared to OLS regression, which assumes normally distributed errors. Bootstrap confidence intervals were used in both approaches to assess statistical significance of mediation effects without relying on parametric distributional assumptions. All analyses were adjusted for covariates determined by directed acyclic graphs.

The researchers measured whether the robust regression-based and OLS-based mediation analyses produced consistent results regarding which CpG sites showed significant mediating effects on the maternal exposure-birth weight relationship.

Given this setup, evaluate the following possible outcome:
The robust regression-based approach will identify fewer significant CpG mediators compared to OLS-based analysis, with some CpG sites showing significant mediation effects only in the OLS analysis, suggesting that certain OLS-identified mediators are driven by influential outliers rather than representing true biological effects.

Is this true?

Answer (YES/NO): YES